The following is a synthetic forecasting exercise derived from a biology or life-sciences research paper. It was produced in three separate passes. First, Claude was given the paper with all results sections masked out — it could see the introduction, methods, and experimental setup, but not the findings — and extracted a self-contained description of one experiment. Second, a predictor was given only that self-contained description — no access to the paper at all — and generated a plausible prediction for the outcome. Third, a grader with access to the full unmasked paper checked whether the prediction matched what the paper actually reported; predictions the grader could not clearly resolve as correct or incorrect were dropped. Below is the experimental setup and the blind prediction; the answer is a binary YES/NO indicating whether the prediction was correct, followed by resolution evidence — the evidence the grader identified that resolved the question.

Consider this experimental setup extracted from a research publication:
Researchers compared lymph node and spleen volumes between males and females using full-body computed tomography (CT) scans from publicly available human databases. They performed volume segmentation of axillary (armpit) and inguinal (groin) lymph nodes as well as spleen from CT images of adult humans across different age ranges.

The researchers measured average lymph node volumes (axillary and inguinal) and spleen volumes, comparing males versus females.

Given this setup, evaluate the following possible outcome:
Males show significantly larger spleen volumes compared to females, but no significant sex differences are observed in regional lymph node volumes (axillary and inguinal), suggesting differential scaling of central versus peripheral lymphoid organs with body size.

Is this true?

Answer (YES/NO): NO